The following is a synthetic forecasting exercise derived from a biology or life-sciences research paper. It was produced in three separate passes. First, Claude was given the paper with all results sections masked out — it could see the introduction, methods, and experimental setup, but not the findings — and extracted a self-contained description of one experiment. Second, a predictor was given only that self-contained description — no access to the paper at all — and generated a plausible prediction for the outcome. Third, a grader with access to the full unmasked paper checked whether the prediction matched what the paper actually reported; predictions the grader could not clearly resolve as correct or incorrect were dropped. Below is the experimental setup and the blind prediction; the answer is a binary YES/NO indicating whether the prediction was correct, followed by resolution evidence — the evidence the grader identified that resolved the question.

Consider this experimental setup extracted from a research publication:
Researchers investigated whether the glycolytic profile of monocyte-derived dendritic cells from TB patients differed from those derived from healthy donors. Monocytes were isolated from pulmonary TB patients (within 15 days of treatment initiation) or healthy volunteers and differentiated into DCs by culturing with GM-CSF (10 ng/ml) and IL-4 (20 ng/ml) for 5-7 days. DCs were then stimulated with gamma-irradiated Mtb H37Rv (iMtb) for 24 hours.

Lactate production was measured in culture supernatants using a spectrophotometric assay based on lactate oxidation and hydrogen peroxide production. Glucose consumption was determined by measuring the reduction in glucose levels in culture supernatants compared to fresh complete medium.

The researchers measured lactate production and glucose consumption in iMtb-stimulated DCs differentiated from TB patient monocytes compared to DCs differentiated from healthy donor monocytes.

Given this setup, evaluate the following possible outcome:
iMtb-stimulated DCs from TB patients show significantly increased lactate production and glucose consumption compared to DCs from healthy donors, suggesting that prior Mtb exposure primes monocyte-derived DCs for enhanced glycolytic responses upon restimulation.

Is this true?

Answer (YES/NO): NO